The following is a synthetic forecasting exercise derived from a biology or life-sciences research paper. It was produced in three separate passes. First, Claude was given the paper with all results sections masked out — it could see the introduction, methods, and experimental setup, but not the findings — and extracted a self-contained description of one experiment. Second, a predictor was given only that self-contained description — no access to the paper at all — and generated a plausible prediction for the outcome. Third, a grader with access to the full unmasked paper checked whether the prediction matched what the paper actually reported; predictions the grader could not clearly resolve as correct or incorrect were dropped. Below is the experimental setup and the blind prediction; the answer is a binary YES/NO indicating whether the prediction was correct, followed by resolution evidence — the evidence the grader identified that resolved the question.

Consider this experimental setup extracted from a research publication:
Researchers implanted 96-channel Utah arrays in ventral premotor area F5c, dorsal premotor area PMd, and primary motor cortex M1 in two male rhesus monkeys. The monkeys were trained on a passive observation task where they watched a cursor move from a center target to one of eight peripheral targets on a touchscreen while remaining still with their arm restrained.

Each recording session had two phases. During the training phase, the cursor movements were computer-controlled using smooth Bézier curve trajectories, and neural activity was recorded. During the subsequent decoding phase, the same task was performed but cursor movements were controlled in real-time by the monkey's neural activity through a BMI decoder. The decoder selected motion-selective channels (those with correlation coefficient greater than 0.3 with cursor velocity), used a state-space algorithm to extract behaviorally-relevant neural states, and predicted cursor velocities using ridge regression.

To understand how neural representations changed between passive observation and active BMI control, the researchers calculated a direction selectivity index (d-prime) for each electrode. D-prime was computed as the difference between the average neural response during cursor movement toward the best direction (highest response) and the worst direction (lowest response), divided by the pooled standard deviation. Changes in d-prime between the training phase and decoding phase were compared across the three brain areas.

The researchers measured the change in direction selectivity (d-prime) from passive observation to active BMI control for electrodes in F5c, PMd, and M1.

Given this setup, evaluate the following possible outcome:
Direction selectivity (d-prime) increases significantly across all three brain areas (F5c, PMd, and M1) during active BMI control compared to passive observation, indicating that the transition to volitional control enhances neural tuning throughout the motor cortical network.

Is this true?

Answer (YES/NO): NO